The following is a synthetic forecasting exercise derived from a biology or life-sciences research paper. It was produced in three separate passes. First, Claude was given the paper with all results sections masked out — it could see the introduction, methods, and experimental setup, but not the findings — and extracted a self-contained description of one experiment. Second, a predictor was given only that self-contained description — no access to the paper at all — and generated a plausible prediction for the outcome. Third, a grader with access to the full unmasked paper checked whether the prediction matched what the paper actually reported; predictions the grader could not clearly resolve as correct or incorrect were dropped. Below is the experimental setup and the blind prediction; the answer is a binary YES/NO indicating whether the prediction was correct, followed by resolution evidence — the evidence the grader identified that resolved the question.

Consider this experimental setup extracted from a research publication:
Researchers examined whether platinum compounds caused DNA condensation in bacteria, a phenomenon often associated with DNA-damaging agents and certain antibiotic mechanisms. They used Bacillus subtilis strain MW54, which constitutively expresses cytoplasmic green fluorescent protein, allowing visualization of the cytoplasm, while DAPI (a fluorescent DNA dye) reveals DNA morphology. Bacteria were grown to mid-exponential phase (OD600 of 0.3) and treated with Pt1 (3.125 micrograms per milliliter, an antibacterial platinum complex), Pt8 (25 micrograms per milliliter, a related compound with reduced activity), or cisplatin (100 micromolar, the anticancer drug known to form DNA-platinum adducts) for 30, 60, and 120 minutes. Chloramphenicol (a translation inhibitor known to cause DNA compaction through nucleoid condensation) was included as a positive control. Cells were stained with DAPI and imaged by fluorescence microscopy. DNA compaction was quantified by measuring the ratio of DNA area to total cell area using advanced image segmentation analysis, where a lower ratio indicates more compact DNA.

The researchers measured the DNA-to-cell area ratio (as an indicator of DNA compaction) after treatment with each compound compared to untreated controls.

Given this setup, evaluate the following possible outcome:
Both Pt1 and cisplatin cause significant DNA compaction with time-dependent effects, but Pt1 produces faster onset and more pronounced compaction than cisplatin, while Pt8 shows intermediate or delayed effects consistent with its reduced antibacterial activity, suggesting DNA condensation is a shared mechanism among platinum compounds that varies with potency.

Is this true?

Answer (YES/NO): NO